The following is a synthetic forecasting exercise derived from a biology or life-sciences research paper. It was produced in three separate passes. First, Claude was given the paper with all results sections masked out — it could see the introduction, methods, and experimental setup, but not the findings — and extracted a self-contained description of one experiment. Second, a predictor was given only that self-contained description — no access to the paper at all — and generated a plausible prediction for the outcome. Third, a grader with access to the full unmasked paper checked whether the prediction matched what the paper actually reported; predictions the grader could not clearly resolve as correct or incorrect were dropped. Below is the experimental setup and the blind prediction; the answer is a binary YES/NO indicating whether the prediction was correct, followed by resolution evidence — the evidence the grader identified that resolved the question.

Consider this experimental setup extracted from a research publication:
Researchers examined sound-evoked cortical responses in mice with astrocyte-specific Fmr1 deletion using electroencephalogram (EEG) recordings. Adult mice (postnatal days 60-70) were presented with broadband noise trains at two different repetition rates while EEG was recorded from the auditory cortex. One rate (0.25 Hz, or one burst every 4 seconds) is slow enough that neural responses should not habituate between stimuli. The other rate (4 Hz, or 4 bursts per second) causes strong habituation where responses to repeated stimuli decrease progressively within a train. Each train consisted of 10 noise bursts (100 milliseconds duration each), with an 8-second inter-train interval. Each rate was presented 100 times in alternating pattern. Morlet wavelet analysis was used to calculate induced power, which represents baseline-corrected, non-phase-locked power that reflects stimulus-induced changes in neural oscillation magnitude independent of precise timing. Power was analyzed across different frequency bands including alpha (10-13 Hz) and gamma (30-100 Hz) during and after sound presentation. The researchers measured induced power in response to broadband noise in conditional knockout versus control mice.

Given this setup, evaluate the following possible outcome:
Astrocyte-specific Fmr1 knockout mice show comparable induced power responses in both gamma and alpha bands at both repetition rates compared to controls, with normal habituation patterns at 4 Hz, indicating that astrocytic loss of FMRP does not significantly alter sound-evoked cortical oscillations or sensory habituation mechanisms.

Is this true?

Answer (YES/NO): NO